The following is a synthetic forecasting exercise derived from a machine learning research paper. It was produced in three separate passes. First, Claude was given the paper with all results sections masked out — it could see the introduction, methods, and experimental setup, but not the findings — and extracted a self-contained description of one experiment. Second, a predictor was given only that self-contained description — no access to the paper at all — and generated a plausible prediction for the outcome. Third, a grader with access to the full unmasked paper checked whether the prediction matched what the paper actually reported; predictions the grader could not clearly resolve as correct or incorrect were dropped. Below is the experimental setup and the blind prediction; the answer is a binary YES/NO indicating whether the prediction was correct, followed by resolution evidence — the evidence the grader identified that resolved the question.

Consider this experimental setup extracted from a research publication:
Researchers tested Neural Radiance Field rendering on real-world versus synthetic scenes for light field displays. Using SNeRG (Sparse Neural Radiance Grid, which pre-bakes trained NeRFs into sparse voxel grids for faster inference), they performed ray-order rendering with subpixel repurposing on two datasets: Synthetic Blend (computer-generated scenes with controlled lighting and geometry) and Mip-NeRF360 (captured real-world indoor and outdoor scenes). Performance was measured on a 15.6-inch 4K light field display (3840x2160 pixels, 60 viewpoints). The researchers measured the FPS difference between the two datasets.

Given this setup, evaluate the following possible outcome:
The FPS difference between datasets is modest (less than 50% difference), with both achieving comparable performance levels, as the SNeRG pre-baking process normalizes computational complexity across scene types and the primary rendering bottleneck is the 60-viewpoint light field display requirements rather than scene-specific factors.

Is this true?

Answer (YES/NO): YES